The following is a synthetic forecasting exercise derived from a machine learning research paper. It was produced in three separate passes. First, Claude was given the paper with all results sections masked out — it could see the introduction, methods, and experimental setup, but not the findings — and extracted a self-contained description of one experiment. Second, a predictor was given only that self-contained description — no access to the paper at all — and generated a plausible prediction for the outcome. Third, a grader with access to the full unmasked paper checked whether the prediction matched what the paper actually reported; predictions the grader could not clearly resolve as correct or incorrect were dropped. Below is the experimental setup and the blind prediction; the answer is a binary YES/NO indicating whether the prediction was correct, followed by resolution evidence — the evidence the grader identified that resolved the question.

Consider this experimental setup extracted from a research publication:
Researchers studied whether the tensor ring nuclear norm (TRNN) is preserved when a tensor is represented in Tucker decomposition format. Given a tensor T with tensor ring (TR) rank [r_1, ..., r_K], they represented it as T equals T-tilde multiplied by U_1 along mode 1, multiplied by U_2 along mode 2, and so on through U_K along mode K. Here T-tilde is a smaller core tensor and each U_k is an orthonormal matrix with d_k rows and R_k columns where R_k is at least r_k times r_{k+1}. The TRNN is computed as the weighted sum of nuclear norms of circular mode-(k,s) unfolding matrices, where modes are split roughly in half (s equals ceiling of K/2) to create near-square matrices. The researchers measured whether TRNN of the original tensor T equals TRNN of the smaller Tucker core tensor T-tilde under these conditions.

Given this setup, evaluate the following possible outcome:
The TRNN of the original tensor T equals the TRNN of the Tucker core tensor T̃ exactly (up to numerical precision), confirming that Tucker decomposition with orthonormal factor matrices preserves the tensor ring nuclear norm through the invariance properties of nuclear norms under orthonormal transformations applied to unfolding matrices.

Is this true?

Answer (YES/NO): YES